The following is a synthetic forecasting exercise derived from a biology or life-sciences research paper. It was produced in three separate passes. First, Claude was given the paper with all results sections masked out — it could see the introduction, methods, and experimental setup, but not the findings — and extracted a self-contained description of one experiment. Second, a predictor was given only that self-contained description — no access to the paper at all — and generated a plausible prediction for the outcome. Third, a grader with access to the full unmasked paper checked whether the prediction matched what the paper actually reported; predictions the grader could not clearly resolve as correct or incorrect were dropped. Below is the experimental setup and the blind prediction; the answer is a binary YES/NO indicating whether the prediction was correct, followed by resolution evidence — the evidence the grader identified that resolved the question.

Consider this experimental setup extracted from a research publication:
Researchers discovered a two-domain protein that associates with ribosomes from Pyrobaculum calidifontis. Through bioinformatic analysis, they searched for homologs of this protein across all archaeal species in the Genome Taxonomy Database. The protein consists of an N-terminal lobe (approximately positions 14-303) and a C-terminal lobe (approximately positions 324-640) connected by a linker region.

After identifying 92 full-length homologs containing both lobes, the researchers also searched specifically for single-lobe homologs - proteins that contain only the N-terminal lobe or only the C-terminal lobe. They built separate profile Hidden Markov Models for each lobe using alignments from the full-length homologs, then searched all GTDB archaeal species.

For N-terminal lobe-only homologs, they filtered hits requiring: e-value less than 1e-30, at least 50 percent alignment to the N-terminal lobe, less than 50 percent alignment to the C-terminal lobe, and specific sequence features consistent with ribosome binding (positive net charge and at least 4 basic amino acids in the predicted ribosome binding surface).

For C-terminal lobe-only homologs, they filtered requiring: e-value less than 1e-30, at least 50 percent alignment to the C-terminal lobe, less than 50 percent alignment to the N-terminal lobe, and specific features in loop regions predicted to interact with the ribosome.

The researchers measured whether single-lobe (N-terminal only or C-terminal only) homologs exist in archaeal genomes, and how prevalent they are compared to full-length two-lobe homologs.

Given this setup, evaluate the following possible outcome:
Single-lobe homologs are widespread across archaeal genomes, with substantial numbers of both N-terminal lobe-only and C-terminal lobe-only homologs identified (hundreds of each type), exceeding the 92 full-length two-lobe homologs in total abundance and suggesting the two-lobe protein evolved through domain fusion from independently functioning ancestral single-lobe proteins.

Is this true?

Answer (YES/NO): YES